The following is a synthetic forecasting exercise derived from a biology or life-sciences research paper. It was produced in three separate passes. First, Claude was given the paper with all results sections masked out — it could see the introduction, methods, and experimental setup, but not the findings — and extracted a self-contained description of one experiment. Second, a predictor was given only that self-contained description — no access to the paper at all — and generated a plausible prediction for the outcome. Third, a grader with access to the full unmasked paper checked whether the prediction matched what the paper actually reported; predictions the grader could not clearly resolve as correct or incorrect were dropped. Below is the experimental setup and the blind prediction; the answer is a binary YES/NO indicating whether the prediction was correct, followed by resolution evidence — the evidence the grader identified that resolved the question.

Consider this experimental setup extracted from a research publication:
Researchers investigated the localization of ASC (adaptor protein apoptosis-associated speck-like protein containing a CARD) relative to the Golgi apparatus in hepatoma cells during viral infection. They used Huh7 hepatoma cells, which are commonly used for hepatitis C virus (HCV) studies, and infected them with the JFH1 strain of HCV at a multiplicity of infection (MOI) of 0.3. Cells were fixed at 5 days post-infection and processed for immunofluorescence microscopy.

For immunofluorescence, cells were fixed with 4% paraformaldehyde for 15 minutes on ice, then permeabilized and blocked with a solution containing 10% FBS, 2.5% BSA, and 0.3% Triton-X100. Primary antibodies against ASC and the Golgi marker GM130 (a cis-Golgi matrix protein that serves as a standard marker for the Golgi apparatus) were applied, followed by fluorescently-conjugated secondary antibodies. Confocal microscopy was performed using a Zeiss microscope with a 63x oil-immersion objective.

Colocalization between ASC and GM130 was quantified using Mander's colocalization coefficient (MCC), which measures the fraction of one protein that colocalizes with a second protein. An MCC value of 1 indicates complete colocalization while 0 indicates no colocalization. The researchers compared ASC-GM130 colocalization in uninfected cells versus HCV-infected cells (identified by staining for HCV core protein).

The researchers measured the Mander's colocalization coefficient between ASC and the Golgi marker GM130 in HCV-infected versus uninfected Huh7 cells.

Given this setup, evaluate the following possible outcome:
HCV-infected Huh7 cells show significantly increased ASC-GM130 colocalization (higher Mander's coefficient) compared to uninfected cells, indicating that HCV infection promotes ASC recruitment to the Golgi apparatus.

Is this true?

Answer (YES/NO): NO